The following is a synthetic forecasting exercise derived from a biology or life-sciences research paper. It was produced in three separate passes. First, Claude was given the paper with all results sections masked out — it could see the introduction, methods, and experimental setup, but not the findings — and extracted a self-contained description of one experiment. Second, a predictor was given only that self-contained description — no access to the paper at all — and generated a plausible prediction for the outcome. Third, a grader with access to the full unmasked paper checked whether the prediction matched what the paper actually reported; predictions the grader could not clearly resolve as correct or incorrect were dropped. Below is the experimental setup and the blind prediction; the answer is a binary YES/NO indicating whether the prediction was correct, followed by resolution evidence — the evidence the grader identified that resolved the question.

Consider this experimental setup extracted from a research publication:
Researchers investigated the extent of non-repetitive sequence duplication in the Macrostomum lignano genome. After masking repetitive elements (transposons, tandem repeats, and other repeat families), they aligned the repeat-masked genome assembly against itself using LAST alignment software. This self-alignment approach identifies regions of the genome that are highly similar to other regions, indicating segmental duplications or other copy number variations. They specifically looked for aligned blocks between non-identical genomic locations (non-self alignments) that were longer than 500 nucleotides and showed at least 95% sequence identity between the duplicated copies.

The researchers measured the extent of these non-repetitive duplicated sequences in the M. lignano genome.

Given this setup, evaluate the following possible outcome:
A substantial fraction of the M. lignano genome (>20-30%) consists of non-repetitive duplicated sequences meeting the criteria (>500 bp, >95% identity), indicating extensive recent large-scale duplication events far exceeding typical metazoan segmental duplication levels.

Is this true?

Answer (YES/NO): YES